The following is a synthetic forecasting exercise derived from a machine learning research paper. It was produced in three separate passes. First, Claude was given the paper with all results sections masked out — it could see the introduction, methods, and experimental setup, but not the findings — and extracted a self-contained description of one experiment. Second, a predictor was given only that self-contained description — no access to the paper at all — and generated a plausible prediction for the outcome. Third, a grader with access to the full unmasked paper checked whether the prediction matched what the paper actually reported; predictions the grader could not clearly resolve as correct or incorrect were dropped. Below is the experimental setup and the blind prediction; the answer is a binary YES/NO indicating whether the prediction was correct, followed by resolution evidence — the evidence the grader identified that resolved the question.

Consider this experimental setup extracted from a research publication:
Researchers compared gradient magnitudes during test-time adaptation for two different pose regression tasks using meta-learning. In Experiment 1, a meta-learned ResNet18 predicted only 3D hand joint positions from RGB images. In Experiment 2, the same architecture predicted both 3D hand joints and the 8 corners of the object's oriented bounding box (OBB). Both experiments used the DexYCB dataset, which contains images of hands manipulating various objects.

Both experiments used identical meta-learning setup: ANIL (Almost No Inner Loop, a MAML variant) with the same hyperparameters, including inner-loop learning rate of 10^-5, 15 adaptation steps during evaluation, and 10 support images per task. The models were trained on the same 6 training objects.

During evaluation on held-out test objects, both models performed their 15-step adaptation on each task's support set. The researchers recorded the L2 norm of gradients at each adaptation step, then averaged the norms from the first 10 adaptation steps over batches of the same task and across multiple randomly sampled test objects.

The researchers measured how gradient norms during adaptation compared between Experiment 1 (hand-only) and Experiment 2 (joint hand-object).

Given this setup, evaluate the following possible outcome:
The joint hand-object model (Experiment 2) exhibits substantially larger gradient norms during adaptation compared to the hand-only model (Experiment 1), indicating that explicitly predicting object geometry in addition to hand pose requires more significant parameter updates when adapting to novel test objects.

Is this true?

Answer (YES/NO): YES